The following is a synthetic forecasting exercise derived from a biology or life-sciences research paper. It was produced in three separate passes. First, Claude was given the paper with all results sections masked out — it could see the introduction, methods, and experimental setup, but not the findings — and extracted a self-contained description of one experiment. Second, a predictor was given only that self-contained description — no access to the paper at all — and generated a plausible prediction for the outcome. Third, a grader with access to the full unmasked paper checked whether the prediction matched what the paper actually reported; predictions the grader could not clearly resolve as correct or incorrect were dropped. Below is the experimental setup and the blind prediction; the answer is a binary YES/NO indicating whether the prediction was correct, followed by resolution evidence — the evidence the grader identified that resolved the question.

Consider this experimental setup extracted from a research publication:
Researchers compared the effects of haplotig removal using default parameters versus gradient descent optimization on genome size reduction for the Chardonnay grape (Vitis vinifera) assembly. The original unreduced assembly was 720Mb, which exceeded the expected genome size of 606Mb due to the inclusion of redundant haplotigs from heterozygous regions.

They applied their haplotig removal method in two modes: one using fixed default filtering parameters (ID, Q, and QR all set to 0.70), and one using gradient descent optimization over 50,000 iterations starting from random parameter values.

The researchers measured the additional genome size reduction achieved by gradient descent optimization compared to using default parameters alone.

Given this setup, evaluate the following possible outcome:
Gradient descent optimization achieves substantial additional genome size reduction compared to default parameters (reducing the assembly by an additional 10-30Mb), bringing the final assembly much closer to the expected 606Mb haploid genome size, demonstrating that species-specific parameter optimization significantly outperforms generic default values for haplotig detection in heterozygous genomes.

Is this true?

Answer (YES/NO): NO